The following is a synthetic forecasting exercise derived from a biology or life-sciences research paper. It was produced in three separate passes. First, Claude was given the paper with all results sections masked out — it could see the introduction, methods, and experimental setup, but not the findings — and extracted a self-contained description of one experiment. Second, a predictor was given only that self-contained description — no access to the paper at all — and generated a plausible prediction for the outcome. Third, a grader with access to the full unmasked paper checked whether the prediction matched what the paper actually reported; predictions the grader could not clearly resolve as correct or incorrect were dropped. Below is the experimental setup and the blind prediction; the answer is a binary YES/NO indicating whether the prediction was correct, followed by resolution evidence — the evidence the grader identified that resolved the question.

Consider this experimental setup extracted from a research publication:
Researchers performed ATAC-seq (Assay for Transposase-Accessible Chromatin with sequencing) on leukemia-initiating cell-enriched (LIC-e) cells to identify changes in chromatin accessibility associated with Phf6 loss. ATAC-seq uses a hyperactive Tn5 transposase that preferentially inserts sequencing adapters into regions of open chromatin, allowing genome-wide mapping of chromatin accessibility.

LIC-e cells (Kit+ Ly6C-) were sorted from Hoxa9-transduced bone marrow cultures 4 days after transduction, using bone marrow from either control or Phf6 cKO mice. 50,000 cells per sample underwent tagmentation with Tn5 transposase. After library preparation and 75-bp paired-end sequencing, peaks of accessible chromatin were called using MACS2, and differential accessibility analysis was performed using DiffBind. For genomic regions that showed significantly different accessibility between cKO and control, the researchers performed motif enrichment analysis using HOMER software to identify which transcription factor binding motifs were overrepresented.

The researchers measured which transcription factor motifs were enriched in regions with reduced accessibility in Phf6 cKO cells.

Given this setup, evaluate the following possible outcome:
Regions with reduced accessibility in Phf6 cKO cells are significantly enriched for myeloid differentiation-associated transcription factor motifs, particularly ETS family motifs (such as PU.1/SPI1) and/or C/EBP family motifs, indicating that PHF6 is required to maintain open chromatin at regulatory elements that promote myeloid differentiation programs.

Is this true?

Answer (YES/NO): YES